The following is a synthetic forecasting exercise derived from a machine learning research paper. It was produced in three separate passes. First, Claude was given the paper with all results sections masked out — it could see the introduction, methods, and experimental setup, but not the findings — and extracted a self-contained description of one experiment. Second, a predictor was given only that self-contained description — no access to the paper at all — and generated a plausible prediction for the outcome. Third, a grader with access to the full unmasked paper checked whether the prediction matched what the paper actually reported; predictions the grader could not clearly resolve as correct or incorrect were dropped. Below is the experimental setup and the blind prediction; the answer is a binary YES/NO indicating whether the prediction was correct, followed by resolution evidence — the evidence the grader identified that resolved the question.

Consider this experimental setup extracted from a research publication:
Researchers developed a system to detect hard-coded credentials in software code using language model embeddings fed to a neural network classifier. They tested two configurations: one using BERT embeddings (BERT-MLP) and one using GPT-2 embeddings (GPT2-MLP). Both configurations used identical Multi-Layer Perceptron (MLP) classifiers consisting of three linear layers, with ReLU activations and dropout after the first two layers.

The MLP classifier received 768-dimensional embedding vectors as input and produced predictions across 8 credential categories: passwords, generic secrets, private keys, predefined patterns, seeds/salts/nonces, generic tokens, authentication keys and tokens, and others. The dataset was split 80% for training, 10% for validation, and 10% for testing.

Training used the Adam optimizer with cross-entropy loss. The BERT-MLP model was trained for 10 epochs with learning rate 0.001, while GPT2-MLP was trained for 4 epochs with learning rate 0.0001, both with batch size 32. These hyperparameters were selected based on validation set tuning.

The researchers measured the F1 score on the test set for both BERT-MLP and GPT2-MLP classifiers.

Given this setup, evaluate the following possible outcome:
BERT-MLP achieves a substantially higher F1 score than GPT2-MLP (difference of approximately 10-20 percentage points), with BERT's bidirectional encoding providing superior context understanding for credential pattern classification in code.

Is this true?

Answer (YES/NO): NO